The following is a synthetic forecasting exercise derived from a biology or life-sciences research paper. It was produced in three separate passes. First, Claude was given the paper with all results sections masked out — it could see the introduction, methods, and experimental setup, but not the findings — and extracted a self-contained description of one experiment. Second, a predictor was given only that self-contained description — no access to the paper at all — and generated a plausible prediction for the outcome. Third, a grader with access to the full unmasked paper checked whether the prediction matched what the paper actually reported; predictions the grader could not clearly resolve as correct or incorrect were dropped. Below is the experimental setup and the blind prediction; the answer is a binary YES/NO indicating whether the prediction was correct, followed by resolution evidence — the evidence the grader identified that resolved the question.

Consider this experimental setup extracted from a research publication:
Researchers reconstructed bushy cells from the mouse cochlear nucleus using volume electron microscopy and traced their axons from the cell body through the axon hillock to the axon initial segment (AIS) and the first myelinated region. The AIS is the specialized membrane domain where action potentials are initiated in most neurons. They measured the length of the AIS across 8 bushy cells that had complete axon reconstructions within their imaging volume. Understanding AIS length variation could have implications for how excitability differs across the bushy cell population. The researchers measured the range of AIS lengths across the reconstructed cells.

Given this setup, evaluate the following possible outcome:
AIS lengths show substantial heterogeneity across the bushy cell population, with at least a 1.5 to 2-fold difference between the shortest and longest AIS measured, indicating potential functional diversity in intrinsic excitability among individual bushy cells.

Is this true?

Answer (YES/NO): YES